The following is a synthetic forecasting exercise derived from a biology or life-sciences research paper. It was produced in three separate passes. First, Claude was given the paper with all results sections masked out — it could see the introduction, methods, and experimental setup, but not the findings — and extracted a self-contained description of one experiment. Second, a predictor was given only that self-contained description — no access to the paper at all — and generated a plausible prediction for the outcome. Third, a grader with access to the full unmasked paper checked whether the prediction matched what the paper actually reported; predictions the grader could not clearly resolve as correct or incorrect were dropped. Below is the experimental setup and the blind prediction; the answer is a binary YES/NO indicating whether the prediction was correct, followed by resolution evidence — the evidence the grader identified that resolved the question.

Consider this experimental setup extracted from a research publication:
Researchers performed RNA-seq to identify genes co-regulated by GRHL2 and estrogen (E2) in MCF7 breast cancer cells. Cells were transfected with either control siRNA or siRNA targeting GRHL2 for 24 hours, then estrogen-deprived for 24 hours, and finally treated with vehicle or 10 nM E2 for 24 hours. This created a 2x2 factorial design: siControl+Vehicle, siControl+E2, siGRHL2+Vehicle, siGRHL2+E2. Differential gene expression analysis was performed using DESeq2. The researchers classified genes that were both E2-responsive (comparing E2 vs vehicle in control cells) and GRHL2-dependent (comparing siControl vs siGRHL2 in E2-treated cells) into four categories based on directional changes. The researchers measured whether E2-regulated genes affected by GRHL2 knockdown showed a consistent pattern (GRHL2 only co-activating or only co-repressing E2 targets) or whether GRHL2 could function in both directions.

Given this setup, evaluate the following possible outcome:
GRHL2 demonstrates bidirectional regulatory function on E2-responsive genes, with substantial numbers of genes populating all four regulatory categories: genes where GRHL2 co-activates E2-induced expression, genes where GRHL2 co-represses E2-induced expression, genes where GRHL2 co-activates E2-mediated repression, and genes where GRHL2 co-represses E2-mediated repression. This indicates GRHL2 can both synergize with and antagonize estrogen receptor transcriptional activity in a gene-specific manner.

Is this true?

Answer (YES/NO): YES